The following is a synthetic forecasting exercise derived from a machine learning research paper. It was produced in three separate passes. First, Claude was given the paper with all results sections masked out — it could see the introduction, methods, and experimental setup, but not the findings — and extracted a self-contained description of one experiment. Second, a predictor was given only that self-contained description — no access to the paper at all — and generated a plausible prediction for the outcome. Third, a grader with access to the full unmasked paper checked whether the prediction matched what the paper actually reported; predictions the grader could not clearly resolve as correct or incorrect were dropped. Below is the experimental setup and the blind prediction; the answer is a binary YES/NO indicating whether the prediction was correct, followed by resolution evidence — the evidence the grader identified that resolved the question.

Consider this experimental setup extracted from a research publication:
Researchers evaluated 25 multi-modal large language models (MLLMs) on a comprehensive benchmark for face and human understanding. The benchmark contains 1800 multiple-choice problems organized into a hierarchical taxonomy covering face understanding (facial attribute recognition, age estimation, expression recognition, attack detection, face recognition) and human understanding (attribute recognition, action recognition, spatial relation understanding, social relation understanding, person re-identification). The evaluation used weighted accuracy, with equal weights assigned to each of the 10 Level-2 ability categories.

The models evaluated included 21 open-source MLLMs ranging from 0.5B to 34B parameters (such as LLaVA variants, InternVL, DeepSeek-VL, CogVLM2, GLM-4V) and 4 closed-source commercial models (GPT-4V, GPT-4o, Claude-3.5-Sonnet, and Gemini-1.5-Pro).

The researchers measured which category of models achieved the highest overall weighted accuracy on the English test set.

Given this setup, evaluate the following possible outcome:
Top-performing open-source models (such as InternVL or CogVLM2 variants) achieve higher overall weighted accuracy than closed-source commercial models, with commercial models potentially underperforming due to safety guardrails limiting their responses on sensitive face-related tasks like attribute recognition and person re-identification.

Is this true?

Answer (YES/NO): NO